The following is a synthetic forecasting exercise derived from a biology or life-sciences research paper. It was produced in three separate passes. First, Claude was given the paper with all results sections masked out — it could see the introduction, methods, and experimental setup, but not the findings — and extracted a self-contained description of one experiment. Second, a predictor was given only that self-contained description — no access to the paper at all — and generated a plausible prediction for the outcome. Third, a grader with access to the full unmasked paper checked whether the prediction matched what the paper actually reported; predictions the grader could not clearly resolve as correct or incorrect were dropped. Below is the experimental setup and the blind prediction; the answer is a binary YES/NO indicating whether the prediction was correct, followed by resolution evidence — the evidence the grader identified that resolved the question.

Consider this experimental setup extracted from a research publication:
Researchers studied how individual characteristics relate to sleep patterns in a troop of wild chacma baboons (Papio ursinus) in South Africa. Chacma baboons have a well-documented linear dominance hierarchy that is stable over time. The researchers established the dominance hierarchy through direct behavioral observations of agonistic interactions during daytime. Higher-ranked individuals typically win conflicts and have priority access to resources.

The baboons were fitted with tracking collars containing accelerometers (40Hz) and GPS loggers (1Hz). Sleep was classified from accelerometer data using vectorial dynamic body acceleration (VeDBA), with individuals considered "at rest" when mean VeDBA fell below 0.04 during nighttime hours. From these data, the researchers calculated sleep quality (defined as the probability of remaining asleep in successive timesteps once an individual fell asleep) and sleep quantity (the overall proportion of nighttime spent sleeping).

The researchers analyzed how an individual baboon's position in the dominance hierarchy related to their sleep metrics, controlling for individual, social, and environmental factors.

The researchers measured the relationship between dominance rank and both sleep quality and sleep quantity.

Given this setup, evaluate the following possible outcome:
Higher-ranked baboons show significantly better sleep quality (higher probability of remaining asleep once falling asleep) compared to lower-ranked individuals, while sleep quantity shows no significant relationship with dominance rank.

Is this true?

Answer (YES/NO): NO